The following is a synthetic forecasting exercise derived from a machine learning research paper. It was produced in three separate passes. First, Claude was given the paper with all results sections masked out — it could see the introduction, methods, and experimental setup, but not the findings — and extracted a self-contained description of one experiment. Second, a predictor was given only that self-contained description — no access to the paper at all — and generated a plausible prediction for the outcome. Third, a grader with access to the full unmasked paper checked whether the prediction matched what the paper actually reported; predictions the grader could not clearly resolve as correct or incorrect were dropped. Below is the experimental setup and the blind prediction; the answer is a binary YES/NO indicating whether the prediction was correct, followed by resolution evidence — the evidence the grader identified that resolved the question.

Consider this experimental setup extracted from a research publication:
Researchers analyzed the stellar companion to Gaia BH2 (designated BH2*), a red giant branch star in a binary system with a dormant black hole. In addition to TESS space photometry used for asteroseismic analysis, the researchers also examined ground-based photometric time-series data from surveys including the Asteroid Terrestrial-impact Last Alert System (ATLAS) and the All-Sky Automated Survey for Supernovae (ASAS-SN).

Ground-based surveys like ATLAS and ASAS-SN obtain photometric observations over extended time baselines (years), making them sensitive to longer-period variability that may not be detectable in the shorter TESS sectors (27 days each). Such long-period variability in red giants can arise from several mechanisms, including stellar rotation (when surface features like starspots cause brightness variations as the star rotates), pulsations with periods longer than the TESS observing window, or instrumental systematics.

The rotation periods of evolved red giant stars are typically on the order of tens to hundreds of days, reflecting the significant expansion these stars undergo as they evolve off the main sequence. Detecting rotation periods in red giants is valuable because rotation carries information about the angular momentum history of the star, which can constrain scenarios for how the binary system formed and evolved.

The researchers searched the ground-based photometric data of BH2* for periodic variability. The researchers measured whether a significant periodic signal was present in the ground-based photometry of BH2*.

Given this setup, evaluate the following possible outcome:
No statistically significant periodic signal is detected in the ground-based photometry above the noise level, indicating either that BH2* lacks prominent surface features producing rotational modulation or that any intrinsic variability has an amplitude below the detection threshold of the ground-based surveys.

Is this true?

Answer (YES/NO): NO